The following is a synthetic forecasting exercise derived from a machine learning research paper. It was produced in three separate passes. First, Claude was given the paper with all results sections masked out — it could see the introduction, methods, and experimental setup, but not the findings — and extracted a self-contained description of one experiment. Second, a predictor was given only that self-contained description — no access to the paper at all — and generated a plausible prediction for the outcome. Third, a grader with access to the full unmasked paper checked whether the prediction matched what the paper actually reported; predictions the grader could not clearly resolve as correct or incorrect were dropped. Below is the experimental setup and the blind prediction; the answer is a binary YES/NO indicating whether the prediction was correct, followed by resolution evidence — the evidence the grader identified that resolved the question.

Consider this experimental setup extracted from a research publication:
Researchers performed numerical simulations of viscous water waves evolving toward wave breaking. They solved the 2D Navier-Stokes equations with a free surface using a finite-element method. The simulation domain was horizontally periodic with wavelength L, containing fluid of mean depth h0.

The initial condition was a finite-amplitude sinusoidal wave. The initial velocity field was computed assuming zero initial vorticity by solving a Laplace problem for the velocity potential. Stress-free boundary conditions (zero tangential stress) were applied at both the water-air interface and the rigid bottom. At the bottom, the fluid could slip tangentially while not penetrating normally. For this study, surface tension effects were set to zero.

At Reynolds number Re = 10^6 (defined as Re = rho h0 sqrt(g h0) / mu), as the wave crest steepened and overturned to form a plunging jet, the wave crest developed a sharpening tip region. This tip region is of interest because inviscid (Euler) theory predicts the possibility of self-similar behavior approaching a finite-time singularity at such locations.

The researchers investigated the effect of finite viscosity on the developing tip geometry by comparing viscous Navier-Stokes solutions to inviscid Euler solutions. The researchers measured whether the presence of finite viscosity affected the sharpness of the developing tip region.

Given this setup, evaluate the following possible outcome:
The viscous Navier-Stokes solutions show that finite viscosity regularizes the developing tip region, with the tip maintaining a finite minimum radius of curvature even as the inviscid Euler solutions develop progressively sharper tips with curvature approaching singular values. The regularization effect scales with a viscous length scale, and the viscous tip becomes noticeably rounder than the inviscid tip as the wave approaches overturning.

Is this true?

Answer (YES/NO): NO